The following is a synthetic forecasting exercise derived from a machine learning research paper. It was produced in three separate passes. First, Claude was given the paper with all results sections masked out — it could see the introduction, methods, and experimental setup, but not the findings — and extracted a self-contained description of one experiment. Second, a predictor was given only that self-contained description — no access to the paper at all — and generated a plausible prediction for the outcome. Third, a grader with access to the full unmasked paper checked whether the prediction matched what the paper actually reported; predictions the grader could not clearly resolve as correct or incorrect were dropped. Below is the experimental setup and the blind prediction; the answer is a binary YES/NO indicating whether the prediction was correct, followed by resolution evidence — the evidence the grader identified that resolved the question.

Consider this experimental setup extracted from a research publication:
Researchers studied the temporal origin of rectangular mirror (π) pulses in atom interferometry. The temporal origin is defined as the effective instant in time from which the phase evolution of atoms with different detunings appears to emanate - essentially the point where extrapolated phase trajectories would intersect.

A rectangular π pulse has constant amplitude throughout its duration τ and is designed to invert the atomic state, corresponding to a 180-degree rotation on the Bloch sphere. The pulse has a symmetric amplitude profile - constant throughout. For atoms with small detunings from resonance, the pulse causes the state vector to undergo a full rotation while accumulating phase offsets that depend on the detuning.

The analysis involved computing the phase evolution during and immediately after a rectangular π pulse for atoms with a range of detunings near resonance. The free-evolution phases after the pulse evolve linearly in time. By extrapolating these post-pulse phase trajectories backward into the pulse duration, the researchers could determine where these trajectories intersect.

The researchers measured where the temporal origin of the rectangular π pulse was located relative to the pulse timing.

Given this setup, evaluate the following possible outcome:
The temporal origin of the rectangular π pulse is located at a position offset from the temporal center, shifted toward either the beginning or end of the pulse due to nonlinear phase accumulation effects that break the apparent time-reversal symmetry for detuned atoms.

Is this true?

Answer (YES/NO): NO